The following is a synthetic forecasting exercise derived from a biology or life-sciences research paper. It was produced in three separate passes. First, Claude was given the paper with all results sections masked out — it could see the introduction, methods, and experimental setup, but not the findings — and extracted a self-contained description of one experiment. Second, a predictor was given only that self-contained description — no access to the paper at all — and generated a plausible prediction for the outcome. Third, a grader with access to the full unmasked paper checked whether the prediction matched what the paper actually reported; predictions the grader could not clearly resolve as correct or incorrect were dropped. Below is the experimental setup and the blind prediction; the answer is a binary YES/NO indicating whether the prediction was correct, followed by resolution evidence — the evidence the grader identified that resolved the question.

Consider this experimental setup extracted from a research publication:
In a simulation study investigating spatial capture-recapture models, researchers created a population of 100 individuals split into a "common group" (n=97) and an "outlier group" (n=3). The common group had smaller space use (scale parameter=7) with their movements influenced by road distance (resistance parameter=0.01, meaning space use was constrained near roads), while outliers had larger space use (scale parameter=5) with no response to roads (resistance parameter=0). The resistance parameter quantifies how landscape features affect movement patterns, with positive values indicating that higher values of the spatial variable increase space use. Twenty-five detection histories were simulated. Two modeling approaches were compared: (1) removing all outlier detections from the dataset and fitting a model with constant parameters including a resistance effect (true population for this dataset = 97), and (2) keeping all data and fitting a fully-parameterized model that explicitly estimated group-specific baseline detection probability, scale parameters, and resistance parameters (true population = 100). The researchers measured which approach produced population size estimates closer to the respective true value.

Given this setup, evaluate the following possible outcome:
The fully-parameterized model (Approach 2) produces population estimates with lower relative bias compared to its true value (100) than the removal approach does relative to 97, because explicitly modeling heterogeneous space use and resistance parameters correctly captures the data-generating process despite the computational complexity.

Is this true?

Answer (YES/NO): NO